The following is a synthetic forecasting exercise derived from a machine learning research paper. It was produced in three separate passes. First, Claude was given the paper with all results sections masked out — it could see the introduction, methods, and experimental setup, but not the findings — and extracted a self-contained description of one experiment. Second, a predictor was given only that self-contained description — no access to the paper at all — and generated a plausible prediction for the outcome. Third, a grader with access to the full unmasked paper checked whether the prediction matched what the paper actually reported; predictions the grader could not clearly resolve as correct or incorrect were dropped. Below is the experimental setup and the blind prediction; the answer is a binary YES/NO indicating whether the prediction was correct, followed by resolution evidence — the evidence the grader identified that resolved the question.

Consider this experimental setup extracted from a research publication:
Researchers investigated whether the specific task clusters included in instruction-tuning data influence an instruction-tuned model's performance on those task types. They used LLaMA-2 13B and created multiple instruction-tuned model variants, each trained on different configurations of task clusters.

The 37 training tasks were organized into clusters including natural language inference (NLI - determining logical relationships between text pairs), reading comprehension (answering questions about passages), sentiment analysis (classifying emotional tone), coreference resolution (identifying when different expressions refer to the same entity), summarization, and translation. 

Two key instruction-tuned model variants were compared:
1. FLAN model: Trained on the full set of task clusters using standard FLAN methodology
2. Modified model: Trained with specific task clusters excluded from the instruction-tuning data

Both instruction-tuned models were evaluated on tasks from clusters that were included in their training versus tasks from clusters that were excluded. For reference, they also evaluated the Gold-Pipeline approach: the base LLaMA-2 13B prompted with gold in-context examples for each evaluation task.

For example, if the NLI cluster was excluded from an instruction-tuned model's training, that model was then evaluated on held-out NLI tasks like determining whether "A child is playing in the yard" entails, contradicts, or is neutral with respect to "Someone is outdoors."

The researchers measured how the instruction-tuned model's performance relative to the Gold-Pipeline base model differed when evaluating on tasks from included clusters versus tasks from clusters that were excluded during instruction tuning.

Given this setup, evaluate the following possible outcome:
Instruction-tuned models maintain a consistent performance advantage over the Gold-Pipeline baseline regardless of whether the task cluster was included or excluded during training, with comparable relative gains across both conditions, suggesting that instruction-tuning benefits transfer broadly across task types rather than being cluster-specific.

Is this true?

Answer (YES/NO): NO